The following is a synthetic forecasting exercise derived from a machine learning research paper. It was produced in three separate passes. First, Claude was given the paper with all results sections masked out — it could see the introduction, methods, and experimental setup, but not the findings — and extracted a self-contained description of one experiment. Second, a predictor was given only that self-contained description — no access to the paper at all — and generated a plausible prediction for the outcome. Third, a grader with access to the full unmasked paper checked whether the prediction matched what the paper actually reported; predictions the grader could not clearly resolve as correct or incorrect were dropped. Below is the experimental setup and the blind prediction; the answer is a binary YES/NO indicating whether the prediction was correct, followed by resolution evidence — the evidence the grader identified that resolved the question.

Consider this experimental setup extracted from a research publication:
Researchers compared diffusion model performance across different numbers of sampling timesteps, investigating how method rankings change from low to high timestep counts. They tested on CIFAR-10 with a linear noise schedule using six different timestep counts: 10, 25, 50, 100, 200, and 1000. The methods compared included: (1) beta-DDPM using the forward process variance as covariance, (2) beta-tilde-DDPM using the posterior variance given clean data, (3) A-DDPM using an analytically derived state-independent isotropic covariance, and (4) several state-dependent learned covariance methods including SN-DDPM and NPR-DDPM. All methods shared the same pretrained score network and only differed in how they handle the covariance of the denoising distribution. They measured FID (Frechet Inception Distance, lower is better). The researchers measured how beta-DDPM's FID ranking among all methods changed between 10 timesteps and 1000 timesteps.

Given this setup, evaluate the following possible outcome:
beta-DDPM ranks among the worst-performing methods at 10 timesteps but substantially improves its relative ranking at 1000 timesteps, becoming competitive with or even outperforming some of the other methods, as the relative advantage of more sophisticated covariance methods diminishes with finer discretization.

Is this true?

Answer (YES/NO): YES